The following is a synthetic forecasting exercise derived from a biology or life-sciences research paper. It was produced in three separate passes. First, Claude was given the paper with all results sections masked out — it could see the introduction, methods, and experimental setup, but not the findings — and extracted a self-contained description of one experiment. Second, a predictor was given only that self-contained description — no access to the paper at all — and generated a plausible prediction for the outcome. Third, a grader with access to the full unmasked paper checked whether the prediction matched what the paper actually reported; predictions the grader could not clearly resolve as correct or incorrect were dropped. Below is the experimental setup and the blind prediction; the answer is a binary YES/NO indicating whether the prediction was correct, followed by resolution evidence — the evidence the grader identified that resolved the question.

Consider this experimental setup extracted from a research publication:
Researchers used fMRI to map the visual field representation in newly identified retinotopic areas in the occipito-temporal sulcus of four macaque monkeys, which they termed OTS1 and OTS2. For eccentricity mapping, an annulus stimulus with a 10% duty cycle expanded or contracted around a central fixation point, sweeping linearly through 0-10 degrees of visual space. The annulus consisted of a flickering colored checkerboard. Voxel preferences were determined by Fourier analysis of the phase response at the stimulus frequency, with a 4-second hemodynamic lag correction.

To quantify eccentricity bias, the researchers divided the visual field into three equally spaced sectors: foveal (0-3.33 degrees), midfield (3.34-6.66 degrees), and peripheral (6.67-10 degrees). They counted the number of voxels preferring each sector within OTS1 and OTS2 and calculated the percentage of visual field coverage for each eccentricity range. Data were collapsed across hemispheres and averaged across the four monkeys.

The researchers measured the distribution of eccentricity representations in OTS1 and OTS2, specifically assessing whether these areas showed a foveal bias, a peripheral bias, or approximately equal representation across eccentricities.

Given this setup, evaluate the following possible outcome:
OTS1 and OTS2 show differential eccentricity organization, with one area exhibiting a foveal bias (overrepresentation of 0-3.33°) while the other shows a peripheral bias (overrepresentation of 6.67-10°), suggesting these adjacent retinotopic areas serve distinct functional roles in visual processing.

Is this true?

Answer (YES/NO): NO